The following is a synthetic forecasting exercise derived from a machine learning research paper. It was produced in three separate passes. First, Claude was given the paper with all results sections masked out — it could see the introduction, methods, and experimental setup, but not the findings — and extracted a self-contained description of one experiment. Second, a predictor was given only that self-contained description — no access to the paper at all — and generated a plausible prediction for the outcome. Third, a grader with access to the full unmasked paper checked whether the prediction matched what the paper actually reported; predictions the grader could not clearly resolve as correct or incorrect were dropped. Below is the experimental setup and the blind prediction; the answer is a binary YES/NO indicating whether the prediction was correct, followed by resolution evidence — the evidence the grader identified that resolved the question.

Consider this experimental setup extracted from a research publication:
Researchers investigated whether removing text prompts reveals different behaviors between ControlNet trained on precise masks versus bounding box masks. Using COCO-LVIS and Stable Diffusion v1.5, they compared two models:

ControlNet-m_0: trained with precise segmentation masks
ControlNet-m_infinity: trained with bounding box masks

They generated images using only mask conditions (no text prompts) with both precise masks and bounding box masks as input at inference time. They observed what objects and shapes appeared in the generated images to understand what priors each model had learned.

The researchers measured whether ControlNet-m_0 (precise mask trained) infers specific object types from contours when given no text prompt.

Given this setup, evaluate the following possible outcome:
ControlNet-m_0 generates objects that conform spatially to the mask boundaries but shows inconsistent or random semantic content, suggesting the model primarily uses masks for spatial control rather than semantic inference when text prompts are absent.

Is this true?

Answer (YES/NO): NO